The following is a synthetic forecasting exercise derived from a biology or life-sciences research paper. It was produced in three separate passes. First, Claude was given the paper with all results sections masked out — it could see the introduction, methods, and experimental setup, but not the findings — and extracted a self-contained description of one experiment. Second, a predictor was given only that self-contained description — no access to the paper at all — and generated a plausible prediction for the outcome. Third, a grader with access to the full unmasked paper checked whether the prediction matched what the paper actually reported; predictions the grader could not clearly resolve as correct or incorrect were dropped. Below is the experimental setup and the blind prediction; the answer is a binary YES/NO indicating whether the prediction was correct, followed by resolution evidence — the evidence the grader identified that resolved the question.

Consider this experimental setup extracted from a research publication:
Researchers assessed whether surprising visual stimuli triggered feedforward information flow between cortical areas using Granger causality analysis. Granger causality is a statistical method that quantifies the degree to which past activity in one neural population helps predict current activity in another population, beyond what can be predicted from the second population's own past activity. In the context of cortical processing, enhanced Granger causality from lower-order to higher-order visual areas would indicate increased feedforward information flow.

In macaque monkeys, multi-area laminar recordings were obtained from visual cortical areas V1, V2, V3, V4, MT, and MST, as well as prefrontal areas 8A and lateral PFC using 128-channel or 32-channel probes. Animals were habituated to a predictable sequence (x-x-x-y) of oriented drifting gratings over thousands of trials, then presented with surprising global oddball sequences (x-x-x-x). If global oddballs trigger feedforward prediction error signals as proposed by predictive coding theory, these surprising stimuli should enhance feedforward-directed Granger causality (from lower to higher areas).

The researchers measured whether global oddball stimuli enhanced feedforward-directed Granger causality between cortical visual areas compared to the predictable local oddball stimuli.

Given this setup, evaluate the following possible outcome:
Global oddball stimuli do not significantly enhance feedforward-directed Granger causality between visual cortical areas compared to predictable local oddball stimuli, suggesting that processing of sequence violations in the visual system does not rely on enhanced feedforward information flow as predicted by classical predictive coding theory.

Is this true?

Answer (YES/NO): YES